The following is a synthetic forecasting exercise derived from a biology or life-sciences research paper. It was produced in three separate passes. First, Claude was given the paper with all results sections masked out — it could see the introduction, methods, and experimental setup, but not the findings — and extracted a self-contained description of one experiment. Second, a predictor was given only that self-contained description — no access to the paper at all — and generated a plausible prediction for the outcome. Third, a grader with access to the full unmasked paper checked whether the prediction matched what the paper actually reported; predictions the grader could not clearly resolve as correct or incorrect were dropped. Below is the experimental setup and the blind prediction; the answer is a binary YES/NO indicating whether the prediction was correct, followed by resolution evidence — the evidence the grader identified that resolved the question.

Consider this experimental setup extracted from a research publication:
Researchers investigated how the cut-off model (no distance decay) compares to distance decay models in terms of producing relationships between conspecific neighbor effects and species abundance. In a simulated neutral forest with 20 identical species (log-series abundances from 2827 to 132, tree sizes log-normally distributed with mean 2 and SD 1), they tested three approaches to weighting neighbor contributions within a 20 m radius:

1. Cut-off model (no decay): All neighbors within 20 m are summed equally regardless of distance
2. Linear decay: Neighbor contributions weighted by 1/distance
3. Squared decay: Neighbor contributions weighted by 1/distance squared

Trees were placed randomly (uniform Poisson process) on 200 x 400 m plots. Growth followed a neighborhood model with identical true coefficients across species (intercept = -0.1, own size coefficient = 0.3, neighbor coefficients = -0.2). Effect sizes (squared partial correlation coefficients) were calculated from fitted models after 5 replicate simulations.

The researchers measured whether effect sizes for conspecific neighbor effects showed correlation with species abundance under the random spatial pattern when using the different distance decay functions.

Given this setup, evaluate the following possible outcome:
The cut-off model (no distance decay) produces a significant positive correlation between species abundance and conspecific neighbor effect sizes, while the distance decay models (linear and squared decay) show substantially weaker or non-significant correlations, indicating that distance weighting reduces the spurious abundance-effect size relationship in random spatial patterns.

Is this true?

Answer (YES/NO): NO